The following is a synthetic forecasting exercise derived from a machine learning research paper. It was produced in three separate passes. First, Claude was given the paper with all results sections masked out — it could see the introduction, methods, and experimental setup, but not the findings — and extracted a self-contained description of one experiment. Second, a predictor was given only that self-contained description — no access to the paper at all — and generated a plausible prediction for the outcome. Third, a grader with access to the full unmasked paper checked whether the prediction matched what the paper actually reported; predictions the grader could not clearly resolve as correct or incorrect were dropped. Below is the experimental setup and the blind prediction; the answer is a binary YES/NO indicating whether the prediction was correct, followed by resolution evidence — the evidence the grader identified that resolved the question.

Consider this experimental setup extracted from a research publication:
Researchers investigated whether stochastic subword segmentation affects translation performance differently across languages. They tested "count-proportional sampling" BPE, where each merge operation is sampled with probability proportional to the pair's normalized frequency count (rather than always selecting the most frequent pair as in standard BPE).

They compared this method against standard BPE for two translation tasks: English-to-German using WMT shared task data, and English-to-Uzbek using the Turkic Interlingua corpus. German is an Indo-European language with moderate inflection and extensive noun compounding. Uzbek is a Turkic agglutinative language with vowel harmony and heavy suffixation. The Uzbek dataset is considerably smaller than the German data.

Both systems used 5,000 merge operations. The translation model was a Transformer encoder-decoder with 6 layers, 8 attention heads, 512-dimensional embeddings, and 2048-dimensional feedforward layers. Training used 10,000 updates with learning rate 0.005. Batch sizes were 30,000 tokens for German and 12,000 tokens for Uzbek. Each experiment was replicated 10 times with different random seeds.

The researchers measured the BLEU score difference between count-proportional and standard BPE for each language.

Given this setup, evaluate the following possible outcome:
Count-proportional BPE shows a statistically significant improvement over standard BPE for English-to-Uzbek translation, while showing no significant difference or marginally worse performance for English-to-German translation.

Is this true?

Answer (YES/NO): NO